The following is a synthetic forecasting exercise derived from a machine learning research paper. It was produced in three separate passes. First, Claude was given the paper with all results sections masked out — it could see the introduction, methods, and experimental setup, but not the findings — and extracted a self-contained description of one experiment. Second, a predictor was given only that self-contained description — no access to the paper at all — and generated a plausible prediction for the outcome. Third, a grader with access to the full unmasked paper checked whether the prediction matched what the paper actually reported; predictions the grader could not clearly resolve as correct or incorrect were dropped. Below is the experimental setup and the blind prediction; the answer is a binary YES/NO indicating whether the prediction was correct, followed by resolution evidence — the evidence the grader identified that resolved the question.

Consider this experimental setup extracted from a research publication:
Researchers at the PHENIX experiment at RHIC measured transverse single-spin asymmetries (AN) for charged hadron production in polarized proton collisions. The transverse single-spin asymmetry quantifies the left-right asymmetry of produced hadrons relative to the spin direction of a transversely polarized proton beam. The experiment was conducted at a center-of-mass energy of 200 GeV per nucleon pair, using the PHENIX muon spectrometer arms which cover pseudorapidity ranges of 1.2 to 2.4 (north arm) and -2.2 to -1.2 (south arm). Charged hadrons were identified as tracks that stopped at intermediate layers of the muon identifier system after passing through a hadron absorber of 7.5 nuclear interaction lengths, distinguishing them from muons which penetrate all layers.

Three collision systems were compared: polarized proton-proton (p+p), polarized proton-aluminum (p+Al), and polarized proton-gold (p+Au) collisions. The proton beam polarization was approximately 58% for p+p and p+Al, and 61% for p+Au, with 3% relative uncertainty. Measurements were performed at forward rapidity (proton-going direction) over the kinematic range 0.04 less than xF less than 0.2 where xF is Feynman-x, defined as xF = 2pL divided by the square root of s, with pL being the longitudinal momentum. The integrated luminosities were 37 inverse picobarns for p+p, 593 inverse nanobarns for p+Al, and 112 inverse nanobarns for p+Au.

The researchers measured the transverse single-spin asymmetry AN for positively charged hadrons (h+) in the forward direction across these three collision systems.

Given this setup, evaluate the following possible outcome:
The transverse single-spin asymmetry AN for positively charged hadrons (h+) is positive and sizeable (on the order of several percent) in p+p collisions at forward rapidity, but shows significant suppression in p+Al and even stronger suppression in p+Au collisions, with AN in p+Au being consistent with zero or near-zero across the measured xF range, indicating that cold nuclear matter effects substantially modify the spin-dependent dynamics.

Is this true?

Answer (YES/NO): YES